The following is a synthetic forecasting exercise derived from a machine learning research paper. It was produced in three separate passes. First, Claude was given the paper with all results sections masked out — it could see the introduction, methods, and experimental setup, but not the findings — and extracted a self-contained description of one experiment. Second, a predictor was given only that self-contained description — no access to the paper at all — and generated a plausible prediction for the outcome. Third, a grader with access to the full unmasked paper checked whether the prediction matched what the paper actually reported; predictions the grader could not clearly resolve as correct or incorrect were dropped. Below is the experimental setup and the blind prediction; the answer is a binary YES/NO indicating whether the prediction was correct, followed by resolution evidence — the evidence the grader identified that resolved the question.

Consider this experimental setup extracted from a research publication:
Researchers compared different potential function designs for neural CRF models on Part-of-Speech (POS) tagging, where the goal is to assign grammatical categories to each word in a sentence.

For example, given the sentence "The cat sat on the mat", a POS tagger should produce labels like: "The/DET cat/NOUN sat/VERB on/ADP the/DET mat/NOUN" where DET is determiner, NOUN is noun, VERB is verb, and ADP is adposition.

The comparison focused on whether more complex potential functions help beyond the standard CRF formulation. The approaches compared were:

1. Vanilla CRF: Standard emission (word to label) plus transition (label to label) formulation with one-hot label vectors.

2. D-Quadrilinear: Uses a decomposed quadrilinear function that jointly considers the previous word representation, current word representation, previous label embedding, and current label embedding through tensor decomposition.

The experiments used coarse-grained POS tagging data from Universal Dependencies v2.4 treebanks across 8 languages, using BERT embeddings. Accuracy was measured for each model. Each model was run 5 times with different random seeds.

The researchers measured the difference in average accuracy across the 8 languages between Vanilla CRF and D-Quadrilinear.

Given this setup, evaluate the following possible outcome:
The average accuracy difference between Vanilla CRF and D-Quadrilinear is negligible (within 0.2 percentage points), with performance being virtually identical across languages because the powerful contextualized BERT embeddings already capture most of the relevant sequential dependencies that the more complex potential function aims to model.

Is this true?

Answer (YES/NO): NO